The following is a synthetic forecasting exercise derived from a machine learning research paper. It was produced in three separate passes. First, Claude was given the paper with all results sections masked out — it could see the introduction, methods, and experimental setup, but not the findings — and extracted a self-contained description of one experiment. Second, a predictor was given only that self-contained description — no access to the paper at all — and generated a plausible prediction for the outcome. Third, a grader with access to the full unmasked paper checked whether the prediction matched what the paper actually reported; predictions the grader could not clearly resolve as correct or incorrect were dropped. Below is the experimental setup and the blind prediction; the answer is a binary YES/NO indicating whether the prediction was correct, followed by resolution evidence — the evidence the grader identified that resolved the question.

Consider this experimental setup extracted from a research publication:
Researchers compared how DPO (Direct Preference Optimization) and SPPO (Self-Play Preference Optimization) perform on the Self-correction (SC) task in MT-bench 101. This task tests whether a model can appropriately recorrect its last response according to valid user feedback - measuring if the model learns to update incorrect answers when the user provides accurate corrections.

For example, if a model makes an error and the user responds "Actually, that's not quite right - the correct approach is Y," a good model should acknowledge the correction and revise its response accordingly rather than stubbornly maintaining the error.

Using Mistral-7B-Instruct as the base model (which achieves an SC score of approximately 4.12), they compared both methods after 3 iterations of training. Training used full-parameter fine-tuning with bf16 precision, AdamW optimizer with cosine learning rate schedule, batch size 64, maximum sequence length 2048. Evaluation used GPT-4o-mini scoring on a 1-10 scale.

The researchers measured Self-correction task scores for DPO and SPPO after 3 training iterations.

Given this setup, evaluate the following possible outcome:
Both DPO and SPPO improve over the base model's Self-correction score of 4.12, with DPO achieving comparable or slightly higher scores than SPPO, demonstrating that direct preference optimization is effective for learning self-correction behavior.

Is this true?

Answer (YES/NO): NO